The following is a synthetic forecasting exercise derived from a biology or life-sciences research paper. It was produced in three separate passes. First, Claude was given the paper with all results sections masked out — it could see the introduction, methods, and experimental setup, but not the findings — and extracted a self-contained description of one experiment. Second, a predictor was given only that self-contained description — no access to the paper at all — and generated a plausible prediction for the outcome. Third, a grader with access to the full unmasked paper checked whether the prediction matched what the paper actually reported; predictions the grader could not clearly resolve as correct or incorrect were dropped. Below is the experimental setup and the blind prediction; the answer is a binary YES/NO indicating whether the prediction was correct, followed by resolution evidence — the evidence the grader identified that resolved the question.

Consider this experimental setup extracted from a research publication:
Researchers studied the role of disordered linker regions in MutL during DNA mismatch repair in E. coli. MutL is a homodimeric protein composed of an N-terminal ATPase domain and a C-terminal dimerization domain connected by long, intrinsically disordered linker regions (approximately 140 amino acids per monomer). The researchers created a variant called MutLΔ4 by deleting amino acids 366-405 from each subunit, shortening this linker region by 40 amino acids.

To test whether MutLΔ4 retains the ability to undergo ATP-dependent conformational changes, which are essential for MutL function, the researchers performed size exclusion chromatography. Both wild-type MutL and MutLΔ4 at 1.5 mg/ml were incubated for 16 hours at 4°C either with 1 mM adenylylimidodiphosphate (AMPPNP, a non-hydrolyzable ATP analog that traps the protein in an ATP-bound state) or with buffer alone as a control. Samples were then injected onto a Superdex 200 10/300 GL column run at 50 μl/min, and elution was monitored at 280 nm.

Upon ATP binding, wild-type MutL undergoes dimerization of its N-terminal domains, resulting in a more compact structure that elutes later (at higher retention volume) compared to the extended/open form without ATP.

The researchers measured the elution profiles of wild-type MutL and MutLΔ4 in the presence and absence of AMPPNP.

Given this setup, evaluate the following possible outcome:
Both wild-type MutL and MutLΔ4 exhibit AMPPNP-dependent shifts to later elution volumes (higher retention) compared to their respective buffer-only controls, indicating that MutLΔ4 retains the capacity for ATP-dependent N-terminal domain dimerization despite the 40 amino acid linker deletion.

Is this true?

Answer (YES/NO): YES